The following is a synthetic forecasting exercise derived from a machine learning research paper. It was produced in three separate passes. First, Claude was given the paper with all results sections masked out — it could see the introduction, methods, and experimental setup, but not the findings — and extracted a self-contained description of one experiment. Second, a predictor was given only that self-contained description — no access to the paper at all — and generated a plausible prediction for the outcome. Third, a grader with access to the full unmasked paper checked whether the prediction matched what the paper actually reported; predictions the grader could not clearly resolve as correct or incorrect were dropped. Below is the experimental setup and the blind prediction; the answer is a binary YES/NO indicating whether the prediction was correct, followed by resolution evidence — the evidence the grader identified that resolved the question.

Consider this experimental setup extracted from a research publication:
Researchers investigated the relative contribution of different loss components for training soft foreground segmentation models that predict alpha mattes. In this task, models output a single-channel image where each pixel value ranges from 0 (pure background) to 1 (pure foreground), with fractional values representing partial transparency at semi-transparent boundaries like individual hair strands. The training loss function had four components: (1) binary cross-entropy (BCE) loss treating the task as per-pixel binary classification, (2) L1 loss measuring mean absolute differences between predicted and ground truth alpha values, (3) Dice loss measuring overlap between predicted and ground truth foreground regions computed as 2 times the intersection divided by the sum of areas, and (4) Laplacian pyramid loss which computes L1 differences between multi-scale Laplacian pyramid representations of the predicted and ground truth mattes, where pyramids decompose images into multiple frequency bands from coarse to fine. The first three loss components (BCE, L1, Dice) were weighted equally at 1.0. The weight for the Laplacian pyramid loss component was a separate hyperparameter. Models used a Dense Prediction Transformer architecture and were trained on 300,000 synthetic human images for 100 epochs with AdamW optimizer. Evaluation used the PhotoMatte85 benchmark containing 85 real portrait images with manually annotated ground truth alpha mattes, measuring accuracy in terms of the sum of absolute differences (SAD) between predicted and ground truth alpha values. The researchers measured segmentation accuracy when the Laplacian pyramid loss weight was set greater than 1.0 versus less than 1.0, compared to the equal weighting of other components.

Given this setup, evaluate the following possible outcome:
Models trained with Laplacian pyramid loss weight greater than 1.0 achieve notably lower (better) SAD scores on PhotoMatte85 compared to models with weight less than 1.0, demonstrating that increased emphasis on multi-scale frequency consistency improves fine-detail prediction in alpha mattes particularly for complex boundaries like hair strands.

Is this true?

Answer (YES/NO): NO